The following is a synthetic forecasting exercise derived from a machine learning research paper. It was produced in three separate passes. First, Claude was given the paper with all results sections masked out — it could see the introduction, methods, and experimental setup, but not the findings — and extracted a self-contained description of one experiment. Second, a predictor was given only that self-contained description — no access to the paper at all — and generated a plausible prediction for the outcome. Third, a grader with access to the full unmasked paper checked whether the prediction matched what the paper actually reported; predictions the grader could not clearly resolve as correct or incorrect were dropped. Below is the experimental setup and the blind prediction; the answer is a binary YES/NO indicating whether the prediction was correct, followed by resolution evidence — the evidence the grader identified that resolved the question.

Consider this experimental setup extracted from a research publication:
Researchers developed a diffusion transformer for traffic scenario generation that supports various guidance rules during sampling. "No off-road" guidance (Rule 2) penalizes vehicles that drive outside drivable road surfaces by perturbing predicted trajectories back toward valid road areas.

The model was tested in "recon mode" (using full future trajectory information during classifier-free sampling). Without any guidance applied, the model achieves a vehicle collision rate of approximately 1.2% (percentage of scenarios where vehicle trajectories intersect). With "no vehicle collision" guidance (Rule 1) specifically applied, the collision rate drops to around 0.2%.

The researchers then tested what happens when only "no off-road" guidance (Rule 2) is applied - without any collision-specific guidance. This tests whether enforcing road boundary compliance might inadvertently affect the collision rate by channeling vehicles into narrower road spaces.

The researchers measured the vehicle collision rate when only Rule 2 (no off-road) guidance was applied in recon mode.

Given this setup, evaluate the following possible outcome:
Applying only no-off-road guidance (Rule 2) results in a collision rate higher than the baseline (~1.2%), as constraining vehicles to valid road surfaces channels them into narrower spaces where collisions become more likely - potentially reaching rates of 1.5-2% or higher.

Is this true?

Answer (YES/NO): NO